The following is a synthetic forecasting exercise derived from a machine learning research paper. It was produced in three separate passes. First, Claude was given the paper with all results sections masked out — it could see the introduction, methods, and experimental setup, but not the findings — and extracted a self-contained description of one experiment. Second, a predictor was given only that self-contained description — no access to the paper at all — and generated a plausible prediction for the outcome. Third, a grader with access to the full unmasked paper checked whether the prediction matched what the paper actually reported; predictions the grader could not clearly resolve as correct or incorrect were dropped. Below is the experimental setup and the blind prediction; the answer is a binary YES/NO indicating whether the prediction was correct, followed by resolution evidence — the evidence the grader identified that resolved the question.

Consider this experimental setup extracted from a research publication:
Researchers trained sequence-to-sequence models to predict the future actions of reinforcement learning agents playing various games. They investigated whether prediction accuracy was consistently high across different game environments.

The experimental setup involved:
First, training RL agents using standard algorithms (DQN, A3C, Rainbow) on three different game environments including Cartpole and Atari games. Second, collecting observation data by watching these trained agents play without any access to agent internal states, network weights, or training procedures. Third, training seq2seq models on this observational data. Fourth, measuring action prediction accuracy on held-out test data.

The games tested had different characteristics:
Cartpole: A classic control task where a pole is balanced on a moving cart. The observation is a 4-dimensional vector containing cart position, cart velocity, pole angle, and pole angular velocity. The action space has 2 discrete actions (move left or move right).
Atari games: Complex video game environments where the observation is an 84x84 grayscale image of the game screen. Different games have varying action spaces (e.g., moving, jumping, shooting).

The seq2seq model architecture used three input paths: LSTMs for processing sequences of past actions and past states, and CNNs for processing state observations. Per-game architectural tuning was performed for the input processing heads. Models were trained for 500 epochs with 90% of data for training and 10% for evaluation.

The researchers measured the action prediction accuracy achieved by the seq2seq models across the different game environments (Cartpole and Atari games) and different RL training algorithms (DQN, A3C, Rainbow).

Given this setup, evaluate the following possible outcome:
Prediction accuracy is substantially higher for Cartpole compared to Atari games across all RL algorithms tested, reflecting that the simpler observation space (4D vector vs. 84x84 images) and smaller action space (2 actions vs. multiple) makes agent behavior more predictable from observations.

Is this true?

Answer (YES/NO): NO